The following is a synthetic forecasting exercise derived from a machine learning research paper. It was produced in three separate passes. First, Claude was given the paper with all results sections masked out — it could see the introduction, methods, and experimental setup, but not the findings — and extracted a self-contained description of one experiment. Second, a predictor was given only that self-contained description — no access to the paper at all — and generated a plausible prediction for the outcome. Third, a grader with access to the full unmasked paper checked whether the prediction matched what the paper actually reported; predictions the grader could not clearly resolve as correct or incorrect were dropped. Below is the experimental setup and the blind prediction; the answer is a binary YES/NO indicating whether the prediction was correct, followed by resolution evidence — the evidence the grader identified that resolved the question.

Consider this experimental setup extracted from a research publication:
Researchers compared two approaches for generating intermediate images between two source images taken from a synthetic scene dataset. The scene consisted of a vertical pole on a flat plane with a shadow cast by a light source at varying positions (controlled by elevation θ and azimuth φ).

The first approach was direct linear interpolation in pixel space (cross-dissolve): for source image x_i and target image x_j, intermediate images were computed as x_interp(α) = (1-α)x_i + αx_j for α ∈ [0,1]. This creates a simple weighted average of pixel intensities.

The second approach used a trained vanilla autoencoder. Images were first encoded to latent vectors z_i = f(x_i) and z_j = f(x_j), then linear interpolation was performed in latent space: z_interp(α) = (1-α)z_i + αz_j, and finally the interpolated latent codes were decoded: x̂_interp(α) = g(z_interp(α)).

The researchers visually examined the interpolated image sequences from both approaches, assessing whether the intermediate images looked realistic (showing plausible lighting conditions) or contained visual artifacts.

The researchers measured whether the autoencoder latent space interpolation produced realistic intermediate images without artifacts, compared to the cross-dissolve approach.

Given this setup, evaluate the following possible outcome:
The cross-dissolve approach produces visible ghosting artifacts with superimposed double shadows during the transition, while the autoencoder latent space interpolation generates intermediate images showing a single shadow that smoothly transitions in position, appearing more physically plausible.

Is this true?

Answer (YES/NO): NO